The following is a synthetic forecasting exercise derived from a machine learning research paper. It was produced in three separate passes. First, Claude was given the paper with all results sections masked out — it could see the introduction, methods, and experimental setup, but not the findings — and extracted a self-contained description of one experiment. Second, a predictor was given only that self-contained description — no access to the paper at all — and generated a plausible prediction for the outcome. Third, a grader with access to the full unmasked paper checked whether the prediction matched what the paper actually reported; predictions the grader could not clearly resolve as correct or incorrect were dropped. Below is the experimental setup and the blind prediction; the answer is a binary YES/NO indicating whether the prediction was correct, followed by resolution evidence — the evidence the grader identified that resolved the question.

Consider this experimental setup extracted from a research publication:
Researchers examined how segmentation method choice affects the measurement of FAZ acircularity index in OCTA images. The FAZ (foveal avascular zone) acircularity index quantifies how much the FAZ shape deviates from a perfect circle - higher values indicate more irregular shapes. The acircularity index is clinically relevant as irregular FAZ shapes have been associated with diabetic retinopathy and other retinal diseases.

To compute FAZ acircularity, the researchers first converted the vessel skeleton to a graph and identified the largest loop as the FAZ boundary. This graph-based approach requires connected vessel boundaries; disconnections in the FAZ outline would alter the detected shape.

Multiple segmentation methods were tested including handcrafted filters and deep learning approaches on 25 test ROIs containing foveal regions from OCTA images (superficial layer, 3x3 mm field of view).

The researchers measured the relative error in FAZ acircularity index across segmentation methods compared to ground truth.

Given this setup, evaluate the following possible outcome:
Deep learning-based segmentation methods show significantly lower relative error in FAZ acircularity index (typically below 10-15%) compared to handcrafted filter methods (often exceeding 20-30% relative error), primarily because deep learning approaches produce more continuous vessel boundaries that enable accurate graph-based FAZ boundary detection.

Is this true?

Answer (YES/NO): NO